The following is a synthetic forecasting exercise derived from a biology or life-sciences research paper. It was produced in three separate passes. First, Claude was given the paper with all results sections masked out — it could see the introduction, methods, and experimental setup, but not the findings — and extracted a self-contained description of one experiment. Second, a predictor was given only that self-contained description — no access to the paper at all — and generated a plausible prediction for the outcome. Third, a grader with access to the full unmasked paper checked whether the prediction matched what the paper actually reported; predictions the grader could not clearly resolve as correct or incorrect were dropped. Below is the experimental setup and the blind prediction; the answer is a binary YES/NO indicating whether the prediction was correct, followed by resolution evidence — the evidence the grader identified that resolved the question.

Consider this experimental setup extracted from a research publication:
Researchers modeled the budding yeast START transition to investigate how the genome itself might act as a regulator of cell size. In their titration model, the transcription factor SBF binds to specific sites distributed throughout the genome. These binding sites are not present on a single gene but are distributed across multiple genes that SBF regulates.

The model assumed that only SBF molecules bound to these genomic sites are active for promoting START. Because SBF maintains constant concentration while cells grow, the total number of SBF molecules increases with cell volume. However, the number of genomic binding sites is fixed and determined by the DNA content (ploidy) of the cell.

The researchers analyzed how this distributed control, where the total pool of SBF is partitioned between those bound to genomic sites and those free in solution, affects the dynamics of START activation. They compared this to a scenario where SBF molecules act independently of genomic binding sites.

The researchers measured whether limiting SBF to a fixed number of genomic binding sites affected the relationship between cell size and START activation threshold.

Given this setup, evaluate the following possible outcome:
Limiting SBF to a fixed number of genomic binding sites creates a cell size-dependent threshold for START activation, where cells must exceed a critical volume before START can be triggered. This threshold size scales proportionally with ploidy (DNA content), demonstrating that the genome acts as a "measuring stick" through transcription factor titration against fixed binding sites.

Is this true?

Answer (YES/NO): YES